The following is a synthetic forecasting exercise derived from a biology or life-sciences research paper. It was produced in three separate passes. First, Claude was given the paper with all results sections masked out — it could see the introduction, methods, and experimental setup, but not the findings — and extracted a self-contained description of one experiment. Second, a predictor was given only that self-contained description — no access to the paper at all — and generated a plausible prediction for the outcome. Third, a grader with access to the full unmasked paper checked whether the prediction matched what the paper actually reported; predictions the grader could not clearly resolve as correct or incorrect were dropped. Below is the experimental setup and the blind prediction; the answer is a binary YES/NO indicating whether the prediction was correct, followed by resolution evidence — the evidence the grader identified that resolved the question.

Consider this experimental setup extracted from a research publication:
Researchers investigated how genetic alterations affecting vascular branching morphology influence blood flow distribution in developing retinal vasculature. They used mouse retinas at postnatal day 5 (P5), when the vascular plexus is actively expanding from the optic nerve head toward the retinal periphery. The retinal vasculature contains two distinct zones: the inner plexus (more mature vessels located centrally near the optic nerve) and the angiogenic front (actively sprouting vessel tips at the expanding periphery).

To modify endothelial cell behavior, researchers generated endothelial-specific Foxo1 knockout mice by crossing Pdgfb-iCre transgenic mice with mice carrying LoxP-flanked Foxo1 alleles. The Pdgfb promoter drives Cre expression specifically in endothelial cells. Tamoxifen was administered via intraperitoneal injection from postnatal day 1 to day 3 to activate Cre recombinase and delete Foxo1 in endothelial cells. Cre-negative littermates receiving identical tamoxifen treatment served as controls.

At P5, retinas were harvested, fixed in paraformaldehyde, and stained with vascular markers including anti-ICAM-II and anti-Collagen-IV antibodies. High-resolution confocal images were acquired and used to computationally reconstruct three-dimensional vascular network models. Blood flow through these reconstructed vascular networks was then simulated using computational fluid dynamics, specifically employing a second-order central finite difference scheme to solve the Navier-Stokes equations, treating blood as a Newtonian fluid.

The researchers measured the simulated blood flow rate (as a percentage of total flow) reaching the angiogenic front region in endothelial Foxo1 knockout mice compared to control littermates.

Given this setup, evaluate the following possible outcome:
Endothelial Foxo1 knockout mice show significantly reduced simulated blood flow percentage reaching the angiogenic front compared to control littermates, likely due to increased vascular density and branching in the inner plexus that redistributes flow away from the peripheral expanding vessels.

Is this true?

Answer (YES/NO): YES